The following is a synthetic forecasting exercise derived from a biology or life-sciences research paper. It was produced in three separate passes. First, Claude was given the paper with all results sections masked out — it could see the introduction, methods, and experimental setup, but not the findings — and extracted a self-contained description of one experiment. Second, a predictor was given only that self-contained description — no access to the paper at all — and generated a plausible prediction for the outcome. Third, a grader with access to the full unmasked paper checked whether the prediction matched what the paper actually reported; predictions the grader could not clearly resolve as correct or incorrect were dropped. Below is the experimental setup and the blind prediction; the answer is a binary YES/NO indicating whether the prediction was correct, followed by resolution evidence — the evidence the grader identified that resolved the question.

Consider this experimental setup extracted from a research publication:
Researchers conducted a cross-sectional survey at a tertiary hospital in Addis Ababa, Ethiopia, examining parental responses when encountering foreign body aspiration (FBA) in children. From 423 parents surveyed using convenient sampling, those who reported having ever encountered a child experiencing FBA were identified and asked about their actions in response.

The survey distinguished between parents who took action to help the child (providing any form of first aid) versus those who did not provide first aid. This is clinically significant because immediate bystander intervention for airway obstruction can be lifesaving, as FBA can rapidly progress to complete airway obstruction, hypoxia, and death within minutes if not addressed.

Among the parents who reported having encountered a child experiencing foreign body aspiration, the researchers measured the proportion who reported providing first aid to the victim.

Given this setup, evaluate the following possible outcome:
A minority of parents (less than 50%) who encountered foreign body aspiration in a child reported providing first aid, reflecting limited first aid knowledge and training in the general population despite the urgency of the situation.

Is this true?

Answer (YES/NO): NO